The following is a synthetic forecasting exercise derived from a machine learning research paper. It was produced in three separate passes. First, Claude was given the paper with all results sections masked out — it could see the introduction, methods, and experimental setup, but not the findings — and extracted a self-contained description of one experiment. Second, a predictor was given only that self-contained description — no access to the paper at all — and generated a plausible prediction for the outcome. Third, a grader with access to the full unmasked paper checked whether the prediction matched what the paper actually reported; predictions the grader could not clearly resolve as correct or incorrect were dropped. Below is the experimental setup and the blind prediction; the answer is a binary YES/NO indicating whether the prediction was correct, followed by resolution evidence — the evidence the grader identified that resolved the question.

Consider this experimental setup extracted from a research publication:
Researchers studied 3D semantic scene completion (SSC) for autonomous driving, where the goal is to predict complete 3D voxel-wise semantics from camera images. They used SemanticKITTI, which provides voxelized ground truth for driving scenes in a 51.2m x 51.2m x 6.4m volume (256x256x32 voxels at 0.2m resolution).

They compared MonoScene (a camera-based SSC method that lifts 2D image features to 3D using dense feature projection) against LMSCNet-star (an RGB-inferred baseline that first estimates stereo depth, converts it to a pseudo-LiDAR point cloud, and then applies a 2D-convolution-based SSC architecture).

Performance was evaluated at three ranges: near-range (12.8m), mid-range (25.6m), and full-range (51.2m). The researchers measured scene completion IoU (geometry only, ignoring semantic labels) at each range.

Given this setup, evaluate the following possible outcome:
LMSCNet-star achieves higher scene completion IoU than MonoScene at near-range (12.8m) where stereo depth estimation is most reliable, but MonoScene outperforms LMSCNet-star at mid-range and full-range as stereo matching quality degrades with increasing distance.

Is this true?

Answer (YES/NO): NO